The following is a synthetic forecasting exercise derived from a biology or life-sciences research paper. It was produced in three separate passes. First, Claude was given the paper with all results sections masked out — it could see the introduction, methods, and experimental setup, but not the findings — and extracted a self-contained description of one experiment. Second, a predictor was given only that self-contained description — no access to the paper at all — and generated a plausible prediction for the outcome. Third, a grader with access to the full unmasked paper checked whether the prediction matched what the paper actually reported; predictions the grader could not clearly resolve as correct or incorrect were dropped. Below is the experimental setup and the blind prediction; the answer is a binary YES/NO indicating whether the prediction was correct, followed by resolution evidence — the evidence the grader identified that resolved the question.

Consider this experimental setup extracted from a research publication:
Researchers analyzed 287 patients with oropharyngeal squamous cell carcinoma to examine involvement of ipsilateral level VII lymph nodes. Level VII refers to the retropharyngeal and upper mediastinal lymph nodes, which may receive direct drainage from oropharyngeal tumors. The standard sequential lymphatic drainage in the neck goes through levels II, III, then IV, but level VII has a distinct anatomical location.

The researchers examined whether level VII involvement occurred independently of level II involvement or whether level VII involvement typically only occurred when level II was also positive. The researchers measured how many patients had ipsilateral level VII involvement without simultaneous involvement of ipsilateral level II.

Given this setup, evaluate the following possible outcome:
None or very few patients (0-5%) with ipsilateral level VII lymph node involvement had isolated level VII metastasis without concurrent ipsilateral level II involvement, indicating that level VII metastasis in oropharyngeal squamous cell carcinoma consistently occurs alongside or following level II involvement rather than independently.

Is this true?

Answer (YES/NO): NO